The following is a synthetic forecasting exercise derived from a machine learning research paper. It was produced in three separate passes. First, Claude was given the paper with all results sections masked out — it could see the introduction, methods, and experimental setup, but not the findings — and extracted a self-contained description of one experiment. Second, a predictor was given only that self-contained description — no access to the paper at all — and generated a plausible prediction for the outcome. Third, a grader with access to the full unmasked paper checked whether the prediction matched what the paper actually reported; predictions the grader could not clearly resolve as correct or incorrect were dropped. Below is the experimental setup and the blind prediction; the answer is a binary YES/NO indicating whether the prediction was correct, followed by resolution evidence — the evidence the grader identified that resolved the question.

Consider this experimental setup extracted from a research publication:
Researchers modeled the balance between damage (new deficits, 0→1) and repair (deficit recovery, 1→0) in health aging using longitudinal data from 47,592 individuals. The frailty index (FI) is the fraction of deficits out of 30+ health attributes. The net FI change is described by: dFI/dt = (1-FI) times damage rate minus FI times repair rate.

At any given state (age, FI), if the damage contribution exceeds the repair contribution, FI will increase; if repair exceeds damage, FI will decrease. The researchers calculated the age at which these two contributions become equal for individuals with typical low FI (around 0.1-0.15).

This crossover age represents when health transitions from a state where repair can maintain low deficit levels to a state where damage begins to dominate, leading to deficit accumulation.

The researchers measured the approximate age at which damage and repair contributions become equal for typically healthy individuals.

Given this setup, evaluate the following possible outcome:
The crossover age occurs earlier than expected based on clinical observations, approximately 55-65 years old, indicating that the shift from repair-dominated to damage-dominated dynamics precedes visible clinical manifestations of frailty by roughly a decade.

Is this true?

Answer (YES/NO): NO